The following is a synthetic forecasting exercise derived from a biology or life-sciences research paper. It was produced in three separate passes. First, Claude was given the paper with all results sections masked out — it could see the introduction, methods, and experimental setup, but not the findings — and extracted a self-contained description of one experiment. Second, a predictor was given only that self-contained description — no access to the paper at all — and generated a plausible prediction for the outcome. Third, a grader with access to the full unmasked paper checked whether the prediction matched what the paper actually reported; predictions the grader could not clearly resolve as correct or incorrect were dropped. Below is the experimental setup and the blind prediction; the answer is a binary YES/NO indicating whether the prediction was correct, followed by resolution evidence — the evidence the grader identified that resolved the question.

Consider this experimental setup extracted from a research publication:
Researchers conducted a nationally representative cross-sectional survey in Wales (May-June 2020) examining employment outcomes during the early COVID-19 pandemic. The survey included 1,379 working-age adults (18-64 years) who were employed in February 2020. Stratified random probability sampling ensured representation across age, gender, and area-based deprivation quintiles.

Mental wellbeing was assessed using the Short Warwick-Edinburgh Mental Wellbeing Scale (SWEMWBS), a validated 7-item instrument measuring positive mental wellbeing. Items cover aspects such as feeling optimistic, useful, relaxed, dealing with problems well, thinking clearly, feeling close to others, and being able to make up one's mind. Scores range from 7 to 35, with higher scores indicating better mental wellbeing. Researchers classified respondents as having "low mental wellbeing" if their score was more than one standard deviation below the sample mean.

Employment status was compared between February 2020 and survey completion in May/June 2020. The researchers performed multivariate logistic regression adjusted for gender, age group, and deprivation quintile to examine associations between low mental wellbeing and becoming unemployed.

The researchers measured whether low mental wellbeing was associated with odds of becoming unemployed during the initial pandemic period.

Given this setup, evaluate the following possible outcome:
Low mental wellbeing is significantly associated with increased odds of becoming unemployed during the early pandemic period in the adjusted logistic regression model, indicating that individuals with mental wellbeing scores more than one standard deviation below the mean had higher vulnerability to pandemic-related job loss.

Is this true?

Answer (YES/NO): YES